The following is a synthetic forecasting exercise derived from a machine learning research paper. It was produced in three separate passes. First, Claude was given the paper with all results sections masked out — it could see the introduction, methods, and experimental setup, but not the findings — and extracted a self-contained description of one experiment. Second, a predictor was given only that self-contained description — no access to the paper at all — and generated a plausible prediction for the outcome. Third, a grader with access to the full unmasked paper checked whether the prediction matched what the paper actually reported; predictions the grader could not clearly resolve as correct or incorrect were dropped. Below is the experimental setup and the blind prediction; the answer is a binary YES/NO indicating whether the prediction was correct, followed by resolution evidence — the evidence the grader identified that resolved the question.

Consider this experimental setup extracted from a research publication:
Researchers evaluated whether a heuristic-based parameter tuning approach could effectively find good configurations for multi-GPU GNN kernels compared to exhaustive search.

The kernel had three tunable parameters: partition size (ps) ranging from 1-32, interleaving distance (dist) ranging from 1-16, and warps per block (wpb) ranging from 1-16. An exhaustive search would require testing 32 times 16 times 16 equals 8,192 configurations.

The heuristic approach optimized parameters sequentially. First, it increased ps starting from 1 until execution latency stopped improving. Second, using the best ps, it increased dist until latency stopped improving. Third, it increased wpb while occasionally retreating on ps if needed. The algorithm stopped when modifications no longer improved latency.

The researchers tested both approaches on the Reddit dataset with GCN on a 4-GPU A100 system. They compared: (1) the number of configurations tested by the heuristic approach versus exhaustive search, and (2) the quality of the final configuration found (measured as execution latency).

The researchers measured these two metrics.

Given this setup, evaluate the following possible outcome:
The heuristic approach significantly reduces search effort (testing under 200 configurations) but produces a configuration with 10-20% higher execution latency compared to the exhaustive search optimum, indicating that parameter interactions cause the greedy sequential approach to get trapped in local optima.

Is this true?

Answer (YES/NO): NO